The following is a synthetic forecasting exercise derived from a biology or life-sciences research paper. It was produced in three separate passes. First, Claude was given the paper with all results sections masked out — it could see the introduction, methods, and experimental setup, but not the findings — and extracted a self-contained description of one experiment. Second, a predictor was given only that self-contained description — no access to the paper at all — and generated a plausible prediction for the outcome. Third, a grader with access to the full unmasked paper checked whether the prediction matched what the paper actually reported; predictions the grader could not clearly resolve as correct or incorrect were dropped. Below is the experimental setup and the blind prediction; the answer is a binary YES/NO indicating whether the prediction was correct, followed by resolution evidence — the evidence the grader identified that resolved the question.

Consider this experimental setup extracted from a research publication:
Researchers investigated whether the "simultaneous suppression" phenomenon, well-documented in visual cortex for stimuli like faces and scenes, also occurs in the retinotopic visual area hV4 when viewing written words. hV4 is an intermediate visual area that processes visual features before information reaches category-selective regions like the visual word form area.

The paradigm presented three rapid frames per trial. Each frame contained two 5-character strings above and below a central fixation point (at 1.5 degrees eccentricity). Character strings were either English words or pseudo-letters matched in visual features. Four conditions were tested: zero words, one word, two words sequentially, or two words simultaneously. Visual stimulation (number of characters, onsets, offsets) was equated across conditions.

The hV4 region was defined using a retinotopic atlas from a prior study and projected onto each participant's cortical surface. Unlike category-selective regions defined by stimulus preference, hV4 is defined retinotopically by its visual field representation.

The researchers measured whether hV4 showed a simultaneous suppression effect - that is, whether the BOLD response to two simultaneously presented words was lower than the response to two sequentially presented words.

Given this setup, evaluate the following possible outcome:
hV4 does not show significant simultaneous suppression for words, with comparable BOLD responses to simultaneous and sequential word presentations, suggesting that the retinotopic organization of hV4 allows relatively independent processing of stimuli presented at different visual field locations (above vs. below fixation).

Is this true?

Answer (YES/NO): YES